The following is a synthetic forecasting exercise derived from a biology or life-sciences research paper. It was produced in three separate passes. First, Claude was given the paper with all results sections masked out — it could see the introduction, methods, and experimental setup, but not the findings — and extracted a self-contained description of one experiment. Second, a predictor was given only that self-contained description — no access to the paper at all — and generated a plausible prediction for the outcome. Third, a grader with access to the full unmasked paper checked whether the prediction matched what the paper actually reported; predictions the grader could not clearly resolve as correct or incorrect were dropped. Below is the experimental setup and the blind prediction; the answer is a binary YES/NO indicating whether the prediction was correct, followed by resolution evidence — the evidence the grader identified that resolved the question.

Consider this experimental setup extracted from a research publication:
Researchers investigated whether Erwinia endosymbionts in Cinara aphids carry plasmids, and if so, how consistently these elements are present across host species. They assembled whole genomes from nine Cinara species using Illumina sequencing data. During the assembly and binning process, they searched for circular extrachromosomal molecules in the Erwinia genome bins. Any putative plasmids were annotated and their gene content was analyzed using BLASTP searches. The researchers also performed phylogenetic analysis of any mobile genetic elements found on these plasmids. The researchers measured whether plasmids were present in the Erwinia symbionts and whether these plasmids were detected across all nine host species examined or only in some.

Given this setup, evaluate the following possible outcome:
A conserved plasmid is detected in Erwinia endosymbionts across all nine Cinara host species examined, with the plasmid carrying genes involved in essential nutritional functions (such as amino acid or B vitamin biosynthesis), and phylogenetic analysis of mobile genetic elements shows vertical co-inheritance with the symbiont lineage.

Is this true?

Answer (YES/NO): NO